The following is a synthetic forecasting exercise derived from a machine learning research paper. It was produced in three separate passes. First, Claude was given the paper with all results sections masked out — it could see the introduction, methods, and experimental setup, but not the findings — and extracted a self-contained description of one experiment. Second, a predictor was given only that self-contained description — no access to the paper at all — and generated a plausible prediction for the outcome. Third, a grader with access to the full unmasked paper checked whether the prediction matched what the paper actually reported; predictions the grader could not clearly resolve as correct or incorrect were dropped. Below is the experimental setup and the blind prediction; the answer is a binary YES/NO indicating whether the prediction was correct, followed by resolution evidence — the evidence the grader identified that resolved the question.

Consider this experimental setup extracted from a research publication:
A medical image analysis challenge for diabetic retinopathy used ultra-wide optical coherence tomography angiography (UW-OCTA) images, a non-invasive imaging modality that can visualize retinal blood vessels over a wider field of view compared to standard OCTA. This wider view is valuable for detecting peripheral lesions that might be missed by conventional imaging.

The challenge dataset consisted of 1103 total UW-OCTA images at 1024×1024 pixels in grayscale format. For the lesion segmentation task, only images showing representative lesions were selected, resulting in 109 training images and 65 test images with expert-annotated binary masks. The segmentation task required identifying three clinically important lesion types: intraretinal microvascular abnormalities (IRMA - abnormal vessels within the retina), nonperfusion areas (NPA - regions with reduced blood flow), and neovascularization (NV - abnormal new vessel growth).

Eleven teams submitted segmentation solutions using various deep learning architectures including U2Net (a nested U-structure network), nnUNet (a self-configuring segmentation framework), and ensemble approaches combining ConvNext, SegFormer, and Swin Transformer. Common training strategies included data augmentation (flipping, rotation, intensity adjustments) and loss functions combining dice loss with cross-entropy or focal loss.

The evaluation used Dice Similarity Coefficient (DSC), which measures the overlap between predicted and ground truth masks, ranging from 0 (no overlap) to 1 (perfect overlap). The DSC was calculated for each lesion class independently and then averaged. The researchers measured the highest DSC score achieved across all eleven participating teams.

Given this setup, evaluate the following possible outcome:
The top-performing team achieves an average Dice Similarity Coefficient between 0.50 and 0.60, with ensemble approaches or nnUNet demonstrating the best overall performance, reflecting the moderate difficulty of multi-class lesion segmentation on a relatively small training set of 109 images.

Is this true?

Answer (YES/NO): NO